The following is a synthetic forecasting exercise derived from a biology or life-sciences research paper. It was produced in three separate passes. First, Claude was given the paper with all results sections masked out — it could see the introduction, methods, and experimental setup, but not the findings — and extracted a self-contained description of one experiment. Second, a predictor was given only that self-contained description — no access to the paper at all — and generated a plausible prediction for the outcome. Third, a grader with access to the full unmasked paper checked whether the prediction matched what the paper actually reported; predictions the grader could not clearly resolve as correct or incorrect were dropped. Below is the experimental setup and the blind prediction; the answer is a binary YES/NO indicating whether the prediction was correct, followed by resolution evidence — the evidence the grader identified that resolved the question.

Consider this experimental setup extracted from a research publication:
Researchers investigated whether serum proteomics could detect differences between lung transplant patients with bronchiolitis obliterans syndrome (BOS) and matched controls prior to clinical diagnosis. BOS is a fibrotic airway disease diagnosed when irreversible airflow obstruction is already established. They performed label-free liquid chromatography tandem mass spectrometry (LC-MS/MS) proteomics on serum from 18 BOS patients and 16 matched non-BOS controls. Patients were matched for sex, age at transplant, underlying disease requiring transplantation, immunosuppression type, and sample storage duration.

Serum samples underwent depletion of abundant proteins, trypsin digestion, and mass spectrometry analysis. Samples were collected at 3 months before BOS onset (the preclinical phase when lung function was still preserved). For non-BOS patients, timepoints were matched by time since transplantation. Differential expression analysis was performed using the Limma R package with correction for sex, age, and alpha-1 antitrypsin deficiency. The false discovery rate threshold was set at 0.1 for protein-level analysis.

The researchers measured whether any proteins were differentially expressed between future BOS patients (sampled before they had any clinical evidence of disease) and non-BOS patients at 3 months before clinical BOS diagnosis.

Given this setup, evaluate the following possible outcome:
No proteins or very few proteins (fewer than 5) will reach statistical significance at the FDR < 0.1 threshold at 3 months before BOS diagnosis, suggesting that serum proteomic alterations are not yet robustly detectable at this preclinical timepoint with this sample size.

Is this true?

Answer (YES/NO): YES